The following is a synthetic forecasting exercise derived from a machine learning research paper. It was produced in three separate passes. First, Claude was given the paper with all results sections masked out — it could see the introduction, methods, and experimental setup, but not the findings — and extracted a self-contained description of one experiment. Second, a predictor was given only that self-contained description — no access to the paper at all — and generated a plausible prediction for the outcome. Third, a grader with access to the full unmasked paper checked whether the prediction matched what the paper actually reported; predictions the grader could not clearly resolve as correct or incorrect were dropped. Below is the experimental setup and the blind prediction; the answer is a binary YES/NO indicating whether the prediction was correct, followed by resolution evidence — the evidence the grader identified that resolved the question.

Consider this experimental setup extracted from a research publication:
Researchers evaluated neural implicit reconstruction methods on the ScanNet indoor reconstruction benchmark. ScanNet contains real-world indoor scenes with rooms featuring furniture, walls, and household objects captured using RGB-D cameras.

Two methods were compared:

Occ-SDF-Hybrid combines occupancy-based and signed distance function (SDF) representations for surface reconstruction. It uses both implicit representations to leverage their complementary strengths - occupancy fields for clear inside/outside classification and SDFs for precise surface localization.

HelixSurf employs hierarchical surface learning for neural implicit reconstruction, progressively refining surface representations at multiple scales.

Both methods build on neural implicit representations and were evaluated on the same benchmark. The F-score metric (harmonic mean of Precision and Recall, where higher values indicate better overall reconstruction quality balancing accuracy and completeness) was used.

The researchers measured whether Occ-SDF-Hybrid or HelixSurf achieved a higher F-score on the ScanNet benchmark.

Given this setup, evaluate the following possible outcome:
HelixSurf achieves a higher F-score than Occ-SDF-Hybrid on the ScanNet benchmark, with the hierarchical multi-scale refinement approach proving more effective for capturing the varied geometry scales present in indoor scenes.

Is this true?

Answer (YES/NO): NO